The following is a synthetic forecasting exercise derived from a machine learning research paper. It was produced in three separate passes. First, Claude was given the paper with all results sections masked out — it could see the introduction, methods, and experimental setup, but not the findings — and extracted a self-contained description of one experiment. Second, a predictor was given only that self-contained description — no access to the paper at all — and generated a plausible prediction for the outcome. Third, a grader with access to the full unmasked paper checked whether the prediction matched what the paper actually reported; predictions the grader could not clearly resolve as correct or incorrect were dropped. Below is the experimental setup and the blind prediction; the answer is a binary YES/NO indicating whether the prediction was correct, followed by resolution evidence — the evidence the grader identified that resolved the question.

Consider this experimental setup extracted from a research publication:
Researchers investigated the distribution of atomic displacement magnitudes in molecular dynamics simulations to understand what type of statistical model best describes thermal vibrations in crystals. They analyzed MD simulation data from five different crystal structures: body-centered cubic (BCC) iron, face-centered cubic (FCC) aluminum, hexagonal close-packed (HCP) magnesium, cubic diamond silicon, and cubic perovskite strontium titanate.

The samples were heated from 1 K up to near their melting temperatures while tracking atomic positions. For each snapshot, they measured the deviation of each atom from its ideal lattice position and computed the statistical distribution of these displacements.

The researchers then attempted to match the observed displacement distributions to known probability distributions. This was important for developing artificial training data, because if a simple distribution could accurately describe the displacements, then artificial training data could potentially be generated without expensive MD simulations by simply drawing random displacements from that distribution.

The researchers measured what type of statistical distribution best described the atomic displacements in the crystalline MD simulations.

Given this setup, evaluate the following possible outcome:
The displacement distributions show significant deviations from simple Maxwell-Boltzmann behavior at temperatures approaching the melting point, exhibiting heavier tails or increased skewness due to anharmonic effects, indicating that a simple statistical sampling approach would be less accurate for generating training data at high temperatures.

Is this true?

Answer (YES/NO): NO